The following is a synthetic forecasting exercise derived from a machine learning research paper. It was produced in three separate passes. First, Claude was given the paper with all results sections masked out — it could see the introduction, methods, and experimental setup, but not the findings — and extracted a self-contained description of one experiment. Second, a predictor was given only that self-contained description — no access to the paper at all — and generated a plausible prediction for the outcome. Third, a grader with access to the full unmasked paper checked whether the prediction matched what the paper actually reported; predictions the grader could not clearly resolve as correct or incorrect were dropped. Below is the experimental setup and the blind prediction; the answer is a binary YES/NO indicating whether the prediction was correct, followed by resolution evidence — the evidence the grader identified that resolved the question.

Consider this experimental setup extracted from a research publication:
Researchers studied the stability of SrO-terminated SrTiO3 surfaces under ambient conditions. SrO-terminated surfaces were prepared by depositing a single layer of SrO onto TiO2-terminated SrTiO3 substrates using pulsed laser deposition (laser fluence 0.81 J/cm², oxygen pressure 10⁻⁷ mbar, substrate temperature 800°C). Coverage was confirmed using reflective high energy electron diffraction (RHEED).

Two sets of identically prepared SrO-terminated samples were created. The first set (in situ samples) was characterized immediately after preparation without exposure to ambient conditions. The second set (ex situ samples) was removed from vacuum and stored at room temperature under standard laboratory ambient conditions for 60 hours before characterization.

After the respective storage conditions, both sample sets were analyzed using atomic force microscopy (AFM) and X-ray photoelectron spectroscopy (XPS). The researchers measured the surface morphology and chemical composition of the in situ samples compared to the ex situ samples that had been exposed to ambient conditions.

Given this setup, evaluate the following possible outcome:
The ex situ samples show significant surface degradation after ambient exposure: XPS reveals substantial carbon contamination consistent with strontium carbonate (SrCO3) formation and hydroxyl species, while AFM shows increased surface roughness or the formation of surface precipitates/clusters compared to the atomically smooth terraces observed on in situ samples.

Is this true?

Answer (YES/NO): YES